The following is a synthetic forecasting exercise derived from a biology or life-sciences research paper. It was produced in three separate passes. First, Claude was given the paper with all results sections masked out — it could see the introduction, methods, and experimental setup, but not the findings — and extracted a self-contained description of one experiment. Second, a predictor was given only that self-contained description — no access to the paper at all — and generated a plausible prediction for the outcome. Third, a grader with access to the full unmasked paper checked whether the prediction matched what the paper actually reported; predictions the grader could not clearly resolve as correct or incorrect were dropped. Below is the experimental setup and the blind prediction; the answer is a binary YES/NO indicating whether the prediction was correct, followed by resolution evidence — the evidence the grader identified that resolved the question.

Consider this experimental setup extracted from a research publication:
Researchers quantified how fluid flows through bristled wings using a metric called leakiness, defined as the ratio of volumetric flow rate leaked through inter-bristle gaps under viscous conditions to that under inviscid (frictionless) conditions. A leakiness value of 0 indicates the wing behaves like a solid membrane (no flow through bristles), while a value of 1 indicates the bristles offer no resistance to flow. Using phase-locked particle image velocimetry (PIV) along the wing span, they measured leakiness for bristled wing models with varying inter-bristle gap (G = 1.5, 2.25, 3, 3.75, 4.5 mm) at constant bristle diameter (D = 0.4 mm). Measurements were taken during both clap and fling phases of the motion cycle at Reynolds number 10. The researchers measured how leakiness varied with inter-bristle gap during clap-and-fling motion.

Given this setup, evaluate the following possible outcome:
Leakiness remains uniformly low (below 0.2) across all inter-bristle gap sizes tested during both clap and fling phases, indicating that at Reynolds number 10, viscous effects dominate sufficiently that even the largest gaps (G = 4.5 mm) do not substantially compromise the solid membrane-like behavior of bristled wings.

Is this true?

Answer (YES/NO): NO